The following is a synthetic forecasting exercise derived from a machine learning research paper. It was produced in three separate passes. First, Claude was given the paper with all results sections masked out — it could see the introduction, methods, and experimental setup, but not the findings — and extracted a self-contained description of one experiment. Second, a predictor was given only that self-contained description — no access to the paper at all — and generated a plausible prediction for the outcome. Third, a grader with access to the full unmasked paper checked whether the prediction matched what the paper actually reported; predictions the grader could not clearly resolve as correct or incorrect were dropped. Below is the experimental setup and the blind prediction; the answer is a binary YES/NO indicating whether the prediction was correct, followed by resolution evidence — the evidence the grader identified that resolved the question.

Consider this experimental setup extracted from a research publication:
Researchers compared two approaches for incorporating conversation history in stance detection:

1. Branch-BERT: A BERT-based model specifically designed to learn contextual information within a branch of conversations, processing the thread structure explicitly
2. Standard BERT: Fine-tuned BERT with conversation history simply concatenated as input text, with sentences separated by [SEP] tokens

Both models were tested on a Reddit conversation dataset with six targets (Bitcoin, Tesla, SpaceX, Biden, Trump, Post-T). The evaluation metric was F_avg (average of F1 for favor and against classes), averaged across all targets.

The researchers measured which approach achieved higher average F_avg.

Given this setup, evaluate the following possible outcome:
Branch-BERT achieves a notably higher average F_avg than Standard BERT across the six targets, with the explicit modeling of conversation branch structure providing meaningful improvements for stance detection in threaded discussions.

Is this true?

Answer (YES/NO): NO